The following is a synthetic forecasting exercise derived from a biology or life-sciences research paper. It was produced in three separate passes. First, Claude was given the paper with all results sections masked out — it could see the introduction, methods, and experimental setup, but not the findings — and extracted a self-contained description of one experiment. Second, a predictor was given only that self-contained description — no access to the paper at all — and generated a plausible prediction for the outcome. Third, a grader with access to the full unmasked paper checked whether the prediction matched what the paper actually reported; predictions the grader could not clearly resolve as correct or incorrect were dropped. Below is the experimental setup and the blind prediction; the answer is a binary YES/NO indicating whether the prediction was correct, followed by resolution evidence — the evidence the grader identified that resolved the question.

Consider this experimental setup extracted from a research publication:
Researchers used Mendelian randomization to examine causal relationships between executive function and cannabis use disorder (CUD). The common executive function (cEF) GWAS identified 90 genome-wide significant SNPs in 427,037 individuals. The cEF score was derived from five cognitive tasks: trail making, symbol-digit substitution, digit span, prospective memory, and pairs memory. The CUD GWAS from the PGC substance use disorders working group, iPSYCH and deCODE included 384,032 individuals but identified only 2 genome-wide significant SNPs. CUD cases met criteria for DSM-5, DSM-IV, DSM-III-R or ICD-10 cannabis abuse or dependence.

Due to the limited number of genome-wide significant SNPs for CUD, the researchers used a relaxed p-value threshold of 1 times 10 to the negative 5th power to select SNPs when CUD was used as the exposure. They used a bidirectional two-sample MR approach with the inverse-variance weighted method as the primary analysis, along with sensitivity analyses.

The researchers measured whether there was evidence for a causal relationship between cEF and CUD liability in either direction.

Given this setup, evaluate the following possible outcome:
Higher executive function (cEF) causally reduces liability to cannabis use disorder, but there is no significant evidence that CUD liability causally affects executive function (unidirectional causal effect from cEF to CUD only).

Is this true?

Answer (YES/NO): YES